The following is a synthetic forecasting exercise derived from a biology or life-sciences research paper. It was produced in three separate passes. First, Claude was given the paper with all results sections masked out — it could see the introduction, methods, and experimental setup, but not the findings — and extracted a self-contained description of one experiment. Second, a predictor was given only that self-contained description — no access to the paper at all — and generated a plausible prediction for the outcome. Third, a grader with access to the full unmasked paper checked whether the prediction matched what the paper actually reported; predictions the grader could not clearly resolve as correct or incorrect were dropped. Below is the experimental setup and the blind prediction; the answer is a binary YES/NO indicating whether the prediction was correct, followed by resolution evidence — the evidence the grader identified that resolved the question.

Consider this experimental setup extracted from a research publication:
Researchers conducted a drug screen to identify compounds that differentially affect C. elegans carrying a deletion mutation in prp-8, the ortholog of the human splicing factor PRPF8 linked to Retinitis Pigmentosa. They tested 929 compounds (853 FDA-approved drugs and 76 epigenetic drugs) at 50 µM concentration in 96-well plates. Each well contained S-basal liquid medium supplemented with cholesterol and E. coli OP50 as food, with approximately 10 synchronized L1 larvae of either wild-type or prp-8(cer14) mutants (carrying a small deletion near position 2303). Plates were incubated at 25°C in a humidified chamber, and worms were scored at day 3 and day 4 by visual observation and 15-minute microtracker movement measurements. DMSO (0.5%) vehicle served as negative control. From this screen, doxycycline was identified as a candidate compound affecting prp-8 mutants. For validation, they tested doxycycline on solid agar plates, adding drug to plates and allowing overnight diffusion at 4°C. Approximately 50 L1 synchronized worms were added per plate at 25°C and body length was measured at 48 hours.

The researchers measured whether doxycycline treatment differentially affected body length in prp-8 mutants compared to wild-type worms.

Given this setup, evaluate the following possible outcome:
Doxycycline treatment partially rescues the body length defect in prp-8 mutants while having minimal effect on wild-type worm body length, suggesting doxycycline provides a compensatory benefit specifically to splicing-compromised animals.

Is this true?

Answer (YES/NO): NO